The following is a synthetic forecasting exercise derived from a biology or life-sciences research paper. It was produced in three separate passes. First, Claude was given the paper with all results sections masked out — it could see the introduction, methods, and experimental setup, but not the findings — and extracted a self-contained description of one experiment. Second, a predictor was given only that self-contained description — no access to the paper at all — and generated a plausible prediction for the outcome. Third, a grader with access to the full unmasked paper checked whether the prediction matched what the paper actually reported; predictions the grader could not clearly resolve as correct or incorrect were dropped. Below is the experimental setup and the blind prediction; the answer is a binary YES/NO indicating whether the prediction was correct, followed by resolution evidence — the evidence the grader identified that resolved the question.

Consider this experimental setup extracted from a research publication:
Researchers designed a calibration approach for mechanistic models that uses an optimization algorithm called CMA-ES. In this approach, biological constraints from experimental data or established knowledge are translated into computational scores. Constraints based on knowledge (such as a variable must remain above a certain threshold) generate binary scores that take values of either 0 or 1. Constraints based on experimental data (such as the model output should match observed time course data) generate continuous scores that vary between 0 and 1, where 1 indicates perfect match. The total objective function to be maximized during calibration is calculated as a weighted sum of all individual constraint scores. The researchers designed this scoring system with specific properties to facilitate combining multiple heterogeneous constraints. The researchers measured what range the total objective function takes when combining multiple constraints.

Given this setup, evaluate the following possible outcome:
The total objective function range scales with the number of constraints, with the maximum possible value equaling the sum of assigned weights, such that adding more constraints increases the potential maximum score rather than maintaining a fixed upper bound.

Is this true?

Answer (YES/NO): NO